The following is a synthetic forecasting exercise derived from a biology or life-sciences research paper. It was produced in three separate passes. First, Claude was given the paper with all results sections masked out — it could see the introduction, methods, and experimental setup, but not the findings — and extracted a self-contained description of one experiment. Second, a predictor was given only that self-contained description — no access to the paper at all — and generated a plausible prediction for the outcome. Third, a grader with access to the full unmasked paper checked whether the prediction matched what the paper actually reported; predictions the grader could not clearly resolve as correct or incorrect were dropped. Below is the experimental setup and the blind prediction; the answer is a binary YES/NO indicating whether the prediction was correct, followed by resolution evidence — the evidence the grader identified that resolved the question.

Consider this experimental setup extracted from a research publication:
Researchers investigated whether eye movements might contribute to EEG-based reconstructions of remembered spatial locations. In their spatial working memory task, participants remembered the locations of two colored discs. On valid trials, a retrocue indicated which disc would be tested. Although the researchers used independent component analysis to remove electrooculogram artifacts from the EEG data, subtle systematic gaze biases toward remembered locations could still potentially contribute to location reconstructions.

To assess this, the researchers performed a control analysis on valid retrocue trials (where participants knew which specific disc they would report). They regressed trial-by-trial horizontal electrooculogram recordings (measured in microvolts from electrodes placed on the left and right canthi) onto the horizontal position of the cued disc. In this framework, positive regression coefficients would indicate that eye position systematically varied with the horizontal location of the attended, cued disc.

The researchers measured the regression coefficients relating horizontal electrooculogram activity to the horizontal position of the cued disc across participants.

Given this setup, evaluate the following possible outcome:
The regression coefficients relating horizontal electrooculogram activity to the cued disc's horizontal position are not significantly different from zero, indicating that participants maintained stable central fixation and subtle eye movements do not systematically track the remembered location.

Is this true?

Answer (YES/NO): YES